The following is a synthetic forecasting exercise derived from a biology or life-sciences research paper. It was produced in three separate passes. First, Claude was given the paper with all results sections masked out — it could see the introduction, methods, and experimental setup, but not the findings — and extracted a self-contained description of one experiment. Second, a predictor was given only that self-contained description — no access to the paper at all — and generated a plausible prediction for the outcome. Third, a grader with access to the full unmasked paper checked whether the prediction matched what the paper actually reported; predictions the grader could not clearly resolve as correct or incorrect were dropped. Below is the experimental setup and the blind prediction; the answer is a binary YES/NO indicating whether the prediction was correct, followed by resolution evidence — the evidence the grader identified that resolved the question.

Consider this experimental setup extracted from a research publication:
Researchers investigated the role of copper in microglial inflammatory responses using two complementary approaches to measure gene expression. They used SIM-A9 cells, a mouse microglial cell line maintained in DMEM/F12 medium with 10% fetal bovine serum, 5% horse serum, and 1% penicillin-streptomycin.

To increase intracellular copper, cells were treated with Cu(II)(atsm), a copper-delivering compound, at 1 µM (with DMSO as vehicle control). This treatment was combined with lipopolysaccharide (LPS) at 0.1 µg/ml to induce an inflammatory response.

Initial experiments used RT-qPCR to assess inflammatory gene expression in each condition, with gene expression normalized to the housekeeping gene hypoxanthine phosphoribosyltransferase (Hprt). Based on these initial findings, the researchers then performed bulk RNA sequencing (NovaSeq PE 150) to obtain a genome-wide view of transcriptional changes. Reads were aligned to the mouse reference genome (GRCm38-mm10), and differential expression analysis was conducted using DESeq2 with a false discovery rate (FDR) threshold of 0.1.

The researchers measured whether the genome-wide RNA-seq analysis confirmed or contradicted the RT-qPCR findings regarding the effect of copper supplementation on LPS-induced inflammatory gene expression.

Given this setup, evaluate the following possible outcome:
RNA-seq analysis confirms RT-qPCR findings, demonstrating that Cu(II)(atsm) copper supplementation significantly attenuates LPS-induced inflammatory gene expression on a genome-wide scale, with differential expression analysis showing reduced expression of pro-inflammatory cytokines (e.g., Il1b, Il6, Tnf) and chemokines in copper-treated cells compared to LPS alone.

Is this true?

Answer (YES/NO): NO